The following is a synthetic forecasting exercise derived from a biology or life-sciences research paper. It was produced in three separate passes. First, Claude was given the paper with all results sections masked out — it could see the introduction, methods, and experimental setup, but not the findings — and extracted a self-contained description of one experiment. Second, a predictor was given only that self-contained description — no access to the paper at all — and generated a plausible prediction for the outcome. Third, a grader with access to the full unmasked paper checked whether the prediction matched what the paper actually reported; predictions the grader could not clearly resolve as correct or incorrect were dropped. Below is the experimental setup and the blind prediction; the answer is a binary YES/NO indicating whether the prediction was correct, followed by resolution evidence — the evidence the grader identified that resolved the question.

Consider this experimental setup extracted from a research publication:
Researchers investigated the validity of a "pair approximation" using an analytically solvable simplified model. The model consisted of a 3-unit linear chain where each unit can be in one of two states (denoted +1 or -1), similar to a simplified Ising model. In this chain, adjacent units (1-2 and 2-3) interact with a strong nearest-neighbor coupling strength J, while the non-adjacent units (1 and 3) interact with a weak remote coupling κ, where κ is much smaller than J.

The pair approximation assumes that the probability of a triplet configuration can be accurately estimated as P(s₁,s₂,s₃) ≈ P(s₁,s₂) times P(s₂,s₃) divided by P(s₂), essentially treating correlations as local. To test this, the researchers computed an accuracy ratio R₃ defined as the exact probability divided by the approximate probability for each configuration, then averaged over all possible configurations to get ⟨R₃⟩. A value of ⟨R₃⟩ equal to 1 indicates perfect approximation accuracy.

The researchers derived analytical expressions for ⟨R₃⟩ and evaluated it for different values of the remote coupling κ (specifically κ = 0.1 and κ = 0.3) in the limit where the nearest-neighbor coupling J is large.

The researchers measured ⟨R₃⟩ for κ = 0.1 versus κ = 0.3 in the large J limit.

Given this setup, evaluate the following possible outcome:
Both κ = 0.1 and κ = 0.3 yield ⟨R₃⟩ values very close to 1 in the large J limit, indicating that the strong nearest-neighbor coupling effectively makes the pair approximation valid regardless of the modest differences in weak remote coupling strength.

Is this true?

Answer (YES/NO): NO